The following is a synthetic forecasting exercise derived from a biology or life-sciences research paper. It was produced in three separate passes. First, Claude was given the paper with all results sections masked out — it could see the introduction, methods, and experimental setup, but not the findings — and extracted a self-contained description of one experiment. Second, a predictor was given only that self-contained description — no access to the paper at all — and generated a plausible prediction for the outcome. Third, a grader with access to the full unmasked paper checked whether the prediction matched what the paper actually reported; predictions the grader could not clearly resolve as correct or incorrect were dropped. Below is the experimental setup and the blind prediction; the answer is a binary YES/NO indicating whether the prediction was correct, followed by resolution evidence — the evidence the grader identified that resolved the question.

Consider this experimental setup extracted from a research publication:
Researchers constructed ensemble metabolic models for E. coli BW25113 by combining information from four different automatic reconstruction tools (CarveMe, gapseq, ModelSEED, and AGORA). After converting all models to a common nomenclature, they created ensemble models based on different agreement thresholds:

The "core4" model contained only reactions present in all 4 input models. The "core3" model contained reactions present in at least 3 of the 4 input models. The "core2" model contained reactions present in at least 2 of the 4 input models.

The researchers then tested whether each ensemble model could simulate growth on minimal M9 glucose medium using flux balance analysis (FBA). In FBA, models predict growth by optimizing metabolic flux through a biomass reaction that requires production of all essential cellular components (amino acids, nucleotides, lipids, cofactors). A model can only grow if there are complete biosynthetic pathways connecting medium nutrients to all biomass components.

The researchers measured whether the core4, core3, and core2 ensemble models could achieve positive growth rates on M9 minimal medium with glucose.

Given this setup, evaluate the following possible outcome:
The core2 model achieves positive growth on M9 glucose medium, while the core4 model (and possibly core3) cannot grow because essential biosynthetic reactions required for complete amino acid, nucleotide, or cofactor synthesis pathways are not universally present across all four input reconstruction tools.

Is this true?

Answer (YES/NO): NO